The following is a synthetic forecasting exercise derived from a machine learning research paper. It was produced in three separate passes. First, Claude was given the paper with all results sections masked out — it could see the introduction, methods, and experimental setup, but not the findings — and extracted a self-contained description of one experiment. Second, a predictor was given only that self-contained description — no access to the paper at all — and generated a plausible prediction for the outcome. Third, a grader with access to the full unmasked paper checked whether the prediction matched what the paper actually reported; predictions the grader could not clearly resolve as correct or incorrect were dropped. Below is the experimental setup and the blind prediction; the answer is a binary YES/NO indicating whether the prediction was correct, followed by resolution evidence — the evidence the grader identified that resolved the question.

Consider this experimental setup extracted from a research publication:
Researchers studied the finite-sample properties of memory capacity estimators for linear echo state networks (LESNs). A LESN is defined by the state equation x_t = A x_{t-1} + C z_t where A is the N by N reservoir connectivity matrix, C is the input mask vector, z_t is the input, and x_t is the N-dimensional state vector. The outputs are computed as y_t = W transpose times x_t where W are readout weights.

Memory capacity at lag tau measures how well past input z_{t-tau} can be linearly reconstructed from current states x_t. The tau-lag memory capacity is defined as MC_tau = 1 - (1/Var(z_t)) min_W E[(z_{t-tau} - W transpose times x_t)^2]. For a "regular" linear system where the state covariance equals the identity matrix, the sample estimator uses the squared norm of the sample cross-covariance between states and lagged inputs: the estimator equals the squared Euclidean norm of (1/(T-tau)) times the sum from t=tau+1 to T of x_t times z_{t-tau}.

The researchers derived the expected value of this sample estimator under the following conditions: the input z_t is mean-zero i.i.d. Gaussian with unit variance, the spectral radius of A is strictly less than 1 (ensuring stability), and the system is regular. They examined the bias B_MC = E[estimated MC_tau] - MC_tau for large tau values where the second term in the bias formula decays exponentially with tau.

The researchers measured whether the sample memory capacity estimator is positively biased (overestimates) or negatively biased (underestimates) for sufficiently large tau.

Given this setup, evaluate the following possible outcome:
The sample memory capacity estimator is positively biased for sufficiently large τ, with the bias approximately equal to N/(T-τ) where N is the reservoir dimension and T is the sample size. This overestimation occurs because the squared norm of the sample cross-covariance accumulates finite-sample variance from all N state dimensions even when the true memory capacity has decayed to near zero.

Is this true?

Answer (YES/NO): YES